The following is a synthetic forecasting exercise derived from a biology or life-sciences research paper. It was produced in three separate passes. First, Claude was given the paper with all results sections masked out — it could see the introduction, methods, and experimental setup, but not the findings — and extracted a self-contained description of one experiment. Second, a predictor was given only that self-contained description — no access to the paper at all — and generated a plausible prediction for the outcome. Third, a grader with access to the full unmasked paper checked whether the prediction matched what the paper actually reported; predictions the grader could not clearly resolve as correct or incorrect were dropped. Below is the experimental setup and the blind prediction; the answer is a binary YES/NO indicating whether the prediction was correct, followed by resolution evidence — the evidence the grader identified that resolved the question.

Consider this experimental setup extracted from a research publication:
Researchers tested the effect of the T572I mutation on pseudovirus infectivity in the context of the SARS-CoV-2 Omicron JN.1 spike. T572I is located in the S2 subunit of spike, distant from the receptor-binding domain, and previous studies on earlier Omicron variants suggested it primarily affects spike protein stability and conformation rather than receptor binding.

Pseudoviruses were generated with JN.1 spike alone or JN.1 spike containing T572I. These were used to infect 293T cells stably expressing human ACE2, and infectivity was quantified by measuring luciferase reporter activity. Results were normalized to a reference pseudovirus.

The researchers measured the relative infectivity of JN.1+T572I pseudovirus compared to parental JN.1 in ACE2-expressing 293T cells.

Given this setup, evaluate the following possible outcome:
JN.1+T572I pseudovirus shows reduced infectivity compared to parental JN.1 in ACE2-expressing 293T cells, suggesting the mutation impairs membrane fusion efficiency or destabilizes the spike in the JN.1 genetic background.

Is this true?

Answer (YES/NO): NO